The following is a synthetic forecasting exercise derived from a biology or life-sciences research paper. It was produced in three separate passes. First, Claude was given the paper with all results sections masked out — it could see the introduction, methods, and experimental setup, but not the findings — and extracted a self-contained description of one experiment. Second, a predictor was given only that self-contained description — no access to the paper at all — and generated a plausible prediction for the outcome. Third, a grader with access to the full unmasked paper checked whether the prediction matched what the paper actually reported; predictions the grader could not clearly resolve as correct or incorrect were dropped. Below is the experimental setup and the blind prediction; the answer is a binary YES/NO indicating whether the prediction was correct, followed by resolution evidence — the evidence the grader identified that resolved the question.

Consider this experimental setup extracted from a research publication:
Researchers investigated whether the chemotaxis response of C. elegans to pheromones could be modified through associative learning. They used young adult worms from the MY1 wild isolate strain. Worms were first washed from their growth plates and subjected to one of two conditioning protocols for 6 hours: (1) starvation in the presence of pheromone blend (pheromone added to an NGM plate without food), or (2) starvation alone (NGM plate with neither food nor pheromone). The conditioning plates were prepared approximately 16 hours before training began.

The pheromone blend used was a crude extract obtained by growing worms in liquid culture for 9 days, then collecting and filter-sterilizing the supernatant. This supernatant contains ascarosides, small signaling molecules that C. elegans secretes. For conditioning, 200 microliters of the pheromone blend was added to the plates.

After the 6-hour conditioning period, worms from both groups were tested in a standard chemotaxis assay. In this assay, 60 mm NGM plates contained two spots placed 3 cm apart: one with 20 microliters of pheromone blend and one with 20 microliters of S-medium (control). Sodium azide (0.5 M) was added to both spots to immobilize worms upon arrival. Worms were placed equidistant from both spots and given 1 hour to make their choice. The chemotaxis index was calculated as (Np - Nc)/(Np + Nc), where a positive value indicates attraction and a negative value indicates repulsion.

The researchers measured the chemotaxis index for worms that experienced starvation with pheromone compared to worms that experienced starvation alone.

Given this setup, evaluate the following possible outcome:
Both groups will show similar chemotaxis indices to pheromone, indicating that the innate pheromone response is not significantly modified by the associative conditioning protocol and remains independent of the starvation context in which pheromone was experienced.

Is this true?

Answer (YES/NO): NO